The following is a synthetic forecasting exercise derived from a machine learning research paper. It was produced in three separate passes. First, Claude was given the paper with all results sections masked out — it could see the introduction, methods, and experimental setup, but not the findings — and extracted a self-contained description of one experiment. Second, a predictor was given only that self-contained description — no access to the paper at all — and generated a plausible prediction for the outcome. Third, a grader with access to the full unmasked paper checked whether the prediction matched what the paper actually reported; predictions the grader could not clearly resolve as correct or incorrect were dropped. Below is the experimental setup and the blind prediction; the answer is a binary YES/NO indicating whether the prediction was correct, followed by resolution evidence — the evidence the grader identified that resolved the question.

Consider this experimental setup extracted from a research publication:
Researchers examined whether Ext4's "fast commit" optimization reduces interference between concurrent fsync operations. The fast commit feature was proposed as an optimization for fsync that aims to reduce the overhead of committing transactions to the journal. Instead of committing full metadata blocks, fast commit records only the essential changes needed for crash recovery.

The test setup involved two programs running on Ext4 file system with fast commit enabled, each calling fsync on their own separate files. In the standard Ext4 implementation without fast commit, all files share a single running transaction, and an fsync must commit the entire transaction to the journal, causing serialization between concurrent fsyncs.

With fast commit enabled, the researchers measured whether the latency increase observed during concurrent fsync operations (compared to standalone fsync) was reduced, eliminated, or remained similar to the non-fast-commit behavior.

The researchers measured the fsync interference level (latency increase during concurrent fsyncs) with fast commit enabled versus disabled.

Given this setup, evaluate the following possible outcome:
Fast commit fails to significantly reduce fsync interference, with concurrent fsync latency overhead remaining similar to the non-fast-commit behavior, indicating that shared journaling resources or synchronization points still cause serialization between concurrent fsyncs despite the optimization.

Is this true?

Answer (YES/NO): YES